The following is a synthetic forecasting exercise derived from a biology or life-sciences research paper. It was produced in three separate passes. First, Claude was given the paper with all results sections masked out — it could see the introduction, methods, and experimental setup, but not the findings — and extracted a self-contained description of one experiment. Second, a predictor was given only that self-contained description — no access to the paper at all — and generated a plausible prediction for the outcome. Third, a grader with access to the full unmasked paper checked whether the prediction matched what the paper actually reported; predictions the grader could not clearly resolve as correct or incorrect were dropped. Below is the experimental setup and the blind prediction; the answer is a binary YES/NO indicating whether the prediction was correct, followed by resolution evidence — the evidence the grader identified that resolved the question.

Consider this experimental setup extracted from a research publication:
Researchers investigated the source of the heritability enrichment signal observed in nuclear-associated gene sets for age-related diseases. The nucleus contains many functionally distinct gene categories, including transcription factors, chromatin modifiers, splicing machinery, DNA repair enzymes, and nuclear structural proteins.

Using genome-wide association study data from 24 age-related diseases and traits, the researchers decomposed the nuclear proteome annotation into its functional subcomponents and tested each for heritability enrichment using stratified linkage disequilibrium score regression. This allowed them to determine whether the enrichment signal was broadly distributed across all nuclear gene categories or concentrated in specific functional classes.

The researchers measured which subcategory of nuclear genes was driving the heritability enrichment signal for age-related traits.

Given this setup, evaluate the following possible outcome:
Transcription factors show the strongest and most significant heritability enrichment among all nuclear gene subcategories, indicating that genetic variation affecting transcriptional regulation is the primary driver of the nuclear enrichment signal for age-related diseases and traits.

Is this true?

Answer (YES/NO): YES